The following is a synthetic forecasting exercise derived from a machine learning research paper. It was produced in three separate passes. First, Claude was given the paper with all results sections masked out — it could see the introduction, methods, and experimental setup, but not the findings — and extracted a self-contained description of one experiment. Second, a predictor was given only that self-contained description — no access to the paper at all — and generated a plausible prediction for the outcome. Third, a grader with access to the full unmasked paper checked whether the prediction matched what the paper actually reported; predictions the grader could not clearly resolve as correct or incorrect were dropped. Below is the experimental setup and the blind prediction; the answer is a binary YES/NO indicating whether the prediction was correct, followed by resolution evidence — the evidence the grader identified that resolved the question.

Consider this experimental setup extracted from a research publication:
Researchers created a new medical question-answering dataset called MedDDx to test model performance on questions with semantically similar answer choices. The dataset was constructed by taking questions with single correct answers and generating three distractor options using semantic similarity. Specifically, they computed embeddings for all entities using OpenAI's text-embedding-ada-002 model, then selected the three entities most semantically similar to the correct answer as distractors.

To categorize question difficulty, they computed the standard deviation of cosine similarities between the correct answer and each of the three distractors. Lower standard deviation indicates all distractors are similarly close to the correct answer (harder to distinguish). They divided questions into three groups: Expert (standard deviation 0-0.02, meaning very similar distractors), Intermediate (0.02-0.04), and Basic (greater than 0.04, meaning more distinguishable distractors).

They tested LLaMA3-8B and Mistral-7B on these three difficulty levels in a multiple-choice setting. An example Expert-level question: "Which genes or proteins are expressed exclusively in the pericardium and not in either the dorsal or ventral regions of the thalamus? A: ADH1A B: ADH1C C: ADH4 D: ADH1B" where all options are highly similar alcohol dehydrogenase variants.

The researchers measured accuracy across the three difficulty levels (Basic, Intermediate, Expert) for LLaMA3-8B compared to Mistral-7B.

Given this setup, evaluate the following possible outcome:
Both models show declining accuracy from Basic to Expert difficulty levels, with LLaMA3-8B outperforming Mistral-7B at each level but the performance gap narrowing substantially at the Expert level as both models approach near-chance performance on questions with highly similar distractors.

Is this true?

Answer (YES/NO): NO